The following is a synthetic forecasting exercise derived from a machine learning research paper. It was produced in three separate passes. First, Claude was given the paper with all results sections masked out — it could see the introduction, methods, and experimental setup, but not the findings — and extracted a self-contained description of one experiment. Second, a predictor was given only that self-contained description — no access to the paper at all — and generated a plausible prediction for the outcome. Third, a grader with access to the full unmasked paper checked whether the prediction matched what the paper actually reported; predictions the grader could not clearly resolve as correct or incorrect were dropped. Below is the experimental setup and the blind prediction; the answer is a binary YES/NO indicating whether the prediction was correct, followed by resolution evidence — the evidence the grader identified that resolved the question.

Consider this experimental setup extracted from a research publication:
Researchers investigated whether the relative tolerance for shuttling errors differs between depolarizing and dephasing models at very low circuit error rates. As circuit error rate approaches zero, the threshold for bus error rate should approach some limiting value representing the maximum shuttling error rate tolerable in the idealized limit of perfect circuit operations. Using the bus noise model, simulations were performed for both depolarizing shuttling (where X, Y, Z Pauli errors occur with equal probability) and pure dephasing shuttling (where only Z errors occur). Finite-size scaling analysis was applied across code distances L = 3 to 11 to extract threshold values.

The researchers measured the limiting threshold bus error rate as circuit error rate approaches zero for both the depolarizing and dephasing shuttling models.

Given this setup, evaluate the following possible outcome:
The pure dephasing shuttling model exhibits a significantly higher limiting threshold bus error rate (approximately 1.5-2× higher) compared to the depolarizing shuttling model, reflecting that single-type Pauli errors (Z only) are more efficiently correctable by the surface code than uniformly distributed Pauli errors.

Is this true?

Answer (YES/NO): NO